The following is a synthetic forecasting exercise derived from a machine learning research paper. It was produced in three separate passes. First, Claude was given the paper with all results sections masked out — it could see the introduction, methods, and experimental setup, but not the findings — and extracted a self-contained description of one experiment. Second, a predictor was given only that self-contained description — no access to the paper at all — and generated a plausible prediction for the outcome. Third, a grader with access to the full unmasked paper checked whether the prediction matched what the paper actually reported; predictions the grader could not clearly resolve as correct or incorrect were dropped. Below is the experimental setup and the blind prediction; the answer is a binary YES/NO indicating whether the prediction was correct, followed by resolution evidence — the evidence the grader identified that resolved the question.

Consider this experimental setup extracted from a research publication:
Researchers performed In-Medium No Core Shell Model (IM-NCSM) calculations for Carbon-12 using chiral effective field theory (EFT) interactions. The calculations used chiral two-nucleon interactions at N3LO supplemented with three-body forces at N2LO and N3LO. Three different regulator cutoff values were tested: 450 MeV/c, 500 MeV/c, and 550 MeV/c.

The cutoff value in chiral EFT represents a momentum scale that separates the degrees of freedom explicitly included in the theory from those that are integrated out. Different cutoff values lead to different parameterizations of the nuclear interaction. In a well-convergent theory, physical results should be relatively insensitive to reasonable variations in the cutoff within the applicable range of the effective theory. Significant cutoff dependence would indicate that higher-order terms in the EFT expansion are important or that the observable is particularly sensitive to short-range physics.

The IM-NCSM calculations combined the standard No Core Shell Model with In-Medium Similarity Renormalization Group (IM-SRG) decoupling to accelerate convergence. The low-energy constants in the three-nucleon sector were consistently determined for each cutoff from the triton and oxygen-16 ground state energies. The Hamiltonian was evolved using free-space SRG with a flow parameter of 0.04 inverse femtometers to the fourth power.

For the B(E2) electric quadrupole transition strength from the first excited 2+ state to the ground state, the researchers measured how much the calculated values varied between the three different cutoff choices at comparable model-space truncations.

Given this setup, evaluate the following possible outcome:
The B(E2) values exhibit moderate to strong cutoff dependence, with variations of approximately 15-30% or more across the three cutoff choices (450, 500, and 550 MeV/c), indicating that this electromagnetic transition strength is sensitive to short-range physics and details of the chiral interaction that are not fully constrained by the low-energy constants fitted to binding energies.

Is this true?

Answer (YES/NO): YES